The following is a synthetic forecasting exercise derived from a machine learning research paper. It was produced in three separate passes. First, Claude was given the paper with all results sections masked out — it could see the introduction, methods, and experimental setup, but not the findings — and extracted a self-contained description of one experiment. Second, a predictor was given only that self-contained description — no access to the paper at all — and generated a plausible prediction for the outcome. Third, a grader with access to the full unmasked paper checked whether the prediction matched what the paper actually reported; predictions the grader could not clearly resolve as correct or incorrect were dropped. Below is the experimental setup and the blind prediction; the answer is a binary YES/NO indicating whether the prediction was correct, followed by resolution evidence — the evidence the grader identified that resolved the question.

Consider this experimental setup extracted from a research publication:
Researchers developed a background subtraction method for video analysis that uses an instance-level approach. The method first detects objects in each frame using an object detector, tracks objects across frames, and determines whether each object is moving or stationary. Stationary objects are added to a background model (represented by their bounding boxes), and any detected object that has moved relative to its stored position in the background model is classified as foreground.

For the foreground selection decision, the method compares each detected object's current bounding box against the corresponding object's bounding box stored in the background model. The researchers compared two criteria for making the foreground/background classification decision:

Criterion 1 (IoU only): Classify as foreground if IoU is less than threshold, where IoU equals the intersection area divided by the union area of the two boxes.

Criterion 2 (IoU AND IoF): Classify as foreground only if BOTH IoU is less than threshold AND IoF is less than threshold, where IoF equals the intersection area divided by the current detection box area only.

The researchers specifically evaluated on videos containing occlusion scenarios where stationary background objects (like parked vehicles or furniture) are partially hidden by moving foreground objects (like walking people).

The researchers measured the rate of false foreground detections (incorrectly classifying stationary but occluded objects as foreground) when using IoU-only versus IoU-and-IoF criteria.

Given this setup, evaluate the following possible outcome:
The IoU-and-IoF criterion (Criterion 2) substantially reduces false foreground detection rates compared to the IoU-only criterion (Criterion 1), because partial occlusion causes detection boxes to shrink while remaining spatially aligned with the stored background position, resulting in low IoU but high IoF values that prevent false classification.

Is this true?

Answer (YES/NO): YES